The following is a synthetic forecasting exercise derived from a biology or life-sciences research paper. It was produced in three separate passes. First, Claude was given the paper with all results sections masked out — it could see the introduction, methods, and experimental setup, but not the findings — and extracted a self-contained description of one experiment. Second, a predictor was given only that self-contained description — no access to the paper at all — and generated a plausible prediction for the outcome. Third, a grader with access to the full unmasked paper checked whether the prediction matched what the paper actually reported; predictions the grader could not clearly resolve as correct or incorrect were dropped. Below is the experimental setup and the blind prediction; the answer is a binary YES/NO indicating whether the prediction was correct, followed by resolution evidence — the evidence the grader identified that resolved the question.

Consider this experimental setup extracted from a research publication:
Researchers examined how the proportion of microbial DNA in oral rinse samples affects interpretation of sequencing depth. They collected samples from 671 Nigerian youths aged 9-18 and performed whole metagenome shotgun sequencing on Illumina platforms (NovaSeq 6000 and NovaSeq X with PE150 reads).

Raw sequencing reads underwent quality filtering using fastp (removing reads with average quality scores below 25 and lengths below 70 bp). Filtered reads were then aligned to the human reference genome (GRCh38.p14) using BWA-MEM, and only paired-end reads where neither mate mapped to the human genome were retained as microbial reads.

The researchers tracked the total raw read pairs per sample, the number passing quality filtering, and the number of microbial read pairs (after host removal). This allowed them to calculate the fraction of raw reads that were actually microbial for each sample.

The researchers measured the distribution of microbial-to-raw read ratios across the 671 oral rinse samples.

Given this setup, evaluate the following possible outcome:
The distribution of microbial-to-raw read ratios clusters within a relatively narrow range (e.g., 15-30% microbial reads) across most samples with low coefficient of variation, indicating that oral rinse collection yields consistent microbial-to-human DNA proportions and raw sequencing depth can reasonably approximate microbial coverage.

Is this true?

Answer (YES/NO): NO